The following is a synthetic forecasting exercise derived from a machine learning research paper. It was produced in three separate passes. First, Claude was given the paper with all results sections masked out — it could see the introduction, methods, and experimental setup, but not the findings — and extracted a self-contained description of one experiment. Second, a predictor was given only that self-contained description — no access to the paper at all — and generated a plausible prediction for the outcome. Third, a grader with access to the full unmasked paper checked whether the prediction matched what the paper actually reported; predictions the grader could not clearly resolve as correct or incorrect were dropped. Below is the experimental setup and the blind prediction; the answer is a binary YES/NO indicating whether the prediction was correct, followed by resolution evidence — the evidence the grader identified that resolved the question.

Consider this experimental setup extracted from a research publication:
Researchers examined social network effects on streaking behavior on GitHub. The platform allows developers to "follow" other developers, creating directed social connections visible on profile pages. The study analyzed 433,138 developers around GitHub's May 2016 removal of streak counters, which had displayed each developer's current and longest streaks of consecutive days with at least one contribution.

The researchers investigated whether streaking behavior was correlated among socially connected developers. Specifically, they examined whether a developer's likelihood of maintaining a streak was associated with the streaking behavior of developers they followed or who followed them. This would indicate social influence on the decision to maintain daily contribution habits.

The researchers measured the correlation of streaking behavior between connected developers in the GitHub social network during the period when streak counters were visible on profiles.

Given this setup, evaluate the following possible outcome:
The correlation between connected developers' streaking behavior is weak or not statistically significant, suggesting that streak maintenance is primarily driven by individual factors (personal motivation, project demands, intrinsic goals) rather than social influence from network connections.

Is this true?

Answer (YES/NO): NO